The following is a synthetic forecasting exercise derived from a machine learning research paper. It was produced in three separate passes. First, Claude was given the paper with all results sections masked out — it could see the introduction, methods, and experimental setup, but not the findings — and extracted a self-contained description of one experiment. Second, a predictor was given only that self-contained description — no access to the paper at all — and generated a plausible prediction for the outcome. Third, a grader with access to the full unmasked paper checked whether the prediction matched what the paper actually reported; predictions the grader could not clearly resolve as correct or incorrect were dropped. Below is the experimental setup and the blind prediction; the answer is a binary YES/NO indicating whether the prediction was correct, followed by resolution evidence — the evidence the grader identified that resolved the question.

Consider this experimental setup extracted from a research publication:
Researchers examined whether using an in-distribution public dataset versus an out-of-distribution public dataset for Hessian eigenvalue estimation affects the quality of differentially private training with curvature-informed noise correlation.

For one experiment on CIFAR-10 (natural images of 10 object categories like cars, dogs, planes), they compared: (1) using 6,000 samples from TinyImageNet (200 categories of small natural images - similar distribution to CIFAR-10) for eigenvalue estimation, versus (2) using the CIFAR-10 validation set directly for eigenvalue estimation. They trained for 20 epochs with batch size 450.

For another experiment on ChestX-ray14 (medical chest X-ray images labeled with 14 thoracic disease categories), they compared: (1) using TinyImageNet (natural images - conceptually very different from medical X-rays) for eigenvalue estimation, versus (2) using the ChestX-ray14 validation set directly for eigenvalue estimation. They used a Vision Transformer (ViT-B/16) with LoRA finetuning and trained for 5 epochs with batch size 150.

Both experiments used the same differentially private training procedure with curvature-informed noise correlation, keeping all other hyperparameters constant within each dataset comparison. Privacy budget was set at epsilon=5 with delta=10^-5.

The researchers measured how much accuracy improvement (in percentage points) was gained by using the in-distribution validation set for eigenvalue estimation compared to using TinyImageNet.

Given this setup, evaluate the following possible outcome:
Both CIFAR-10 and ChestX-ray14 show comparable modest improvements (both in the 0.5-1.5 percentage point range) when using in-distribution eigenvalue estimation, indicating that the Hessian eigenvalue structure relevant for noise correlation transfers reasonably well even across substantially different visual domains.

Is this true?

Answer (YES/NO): NO